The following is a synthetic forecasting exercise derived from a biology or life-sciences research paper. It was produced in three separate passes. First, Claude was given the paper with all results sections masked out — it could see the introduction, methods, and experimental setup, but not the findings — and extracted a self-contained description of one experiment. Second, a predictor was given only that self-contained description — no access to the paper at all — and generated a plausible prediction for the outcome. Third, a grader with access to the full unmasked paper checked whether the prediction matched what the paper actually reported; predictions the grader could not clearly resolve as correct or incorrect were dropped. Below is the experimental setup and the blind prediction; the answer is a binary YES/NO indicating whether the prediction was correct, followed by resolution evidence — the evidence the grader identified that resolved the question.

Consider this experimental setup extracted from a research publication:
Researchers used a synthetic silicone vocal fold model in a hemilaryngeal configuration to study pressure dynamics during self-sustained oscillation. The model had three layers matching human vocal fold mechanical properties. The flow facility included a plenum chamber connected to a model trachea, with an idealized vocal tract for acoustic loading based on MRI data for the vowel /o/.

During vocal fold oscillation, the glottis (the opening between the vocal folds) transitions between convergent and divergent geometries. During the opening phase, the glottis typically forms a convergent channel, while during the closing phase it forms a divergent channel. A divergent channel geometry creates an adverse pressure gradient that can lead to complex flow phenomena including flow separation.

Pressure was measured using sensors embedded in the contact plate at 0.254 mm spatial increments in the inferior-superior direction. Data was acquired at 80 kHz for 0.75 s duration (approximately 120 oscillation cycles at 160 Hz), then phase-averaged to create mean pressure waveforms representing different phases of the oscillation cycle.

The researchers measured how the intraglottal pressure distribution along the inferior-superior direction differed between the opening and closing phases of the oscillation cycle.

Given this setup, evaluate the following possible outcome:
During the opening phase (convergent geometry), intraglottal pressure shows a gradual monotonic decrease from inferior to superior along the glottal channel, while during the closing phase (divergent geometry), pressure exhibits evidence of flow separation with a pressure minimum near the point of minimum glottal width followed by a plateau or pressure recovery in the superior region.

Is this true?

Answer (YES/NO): NO